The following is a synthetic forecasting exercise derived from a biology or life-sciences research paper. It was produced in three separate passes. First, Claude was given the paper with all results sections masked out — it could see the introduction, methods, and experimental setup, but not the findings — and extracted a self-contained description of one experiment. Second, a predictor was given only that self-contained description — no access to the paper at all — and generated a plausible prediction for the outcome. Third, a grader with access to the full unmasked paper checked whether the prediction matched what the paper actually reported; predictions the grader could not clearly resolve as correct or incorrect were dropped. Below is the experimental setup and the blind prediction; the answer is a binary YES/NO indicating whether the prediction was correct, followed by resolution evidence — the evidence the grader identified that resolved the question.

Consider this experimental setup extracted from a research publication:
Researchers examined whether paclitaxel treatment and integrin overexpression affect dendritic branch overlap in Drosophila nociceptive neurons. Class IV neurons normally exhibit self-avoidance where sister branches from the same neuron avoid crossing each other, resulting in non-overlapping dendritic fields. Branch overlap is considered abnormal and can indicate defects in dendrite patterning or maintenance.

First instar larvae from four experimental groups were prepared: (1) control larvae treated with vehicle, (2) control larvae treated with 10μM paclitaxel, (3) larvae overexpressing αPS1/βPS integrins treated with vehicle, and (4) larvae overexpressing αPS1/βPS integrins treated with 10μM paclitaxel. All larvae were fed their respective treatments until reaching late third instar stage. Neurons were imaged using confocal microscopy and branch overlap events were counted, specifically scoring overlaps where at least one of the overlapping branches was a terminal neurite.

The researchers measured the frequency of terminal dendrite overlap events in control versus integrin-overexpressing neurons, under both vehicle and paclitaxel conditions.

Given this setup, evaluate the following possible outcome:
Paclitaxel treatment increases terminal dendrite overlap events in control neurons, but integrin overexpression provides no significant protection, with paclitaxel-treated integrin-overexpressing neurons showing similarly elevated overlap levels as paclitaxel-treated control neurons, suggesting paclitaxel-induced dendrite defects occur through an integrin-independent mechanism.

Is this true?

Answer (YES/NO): NO